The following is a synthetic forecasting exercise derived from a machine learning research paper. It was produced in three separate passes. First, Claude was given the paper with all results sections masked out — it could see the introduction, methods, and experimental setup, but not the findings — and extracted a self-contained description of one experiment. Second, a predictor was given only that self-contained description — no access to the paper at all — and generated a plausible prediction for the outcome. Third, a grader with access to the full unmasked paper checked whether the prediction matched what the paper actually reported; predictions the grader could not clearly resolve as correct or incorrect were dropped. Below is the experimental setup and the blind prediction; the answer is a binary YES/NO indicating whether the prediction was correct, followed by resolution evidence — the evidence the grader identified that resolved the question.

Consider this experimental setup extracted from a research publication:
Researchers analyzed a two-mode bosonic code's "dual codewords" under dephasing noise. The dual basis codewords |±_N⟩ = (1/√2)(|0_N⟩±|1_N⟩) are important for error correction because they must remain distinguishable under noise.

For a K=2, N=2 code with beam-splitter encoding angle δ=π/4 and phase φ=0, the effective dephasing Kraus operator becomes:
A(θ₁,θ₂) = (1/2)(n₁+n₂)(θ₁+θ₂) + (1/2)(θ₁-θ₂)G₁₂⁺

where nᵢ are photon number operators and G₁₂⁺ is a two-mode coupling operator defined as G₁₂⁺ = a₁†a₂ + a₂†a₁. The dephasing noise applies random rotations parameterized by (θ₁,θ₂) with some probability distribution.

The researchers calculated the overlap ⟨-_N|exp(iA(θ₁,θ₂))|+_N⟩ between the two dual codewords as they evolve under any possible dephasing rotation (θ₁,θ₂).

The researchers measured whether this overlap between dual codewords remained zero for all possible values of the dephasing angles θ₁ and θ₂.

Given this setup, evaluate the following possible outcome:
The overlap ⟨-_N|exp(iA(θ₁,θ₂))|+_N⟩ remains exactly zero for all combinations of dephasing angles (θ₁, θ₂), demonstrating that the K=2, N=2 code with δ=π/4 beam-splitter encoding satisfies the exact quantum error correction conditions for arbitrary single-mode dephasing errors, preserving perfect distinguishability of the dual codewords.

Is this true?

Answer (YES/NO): NO